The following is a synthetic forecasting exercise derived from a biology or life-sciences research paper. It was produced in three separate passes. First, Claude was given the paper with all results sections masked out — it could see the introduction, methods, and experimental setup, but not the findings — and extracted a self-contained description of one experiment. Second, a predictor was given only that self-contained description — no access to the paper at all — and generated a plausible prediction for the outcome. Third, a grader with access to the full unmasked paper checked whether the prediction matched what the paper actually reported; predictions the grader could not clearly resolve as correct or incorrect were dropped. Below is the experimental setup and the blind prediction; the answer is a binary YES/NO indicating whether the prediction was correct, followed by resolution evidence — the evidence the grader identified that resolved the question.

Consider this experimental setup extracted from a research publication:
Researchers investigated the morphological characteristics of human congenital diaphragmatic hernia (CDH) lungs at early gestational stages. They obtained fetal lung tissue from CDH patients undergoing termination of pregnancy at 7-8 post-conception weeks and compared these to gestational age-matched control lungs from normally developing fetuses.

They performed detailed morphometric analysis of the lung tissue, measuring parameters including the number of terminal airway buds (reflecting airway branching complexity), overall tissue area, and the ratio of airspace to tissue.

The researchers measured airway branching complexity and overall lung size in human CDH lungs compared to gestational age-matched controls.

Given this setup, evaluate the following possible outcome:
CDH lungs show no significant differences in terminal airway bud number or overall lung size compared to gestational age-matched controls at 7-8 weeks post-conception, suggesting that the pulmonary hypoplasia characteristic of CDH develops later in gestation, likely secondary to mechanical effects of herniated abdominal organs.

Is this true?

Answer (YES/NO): NO